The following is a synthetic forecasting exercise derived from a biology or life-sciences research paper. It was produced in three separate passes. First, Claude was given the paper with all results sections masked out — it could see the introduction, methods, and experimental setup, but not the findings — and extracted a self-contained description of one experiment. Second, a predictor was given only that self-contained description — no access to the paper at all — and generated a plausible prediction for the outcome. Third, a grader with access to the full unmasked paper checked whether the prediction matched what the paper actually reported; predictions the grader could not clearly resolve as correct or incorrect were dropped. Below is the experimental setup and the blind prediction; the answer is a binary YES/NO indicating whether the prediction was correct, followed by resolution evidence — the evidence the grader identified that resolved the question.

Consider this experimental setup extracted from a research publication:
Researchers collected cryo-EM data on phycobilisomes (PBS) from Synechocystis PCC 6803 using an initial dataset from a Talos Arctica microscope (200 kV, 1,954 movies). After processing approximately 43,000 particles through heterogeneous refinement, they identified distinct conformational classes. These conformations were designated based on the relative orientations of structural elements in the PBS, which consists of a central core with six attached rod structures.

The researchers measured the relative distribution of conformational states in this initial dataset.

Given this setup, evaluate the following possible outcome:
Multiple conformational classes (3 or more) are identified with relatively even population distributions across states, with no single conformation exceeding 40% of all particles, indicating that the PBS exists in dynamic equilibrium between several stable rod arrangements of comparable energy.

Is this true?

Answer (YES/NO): NO